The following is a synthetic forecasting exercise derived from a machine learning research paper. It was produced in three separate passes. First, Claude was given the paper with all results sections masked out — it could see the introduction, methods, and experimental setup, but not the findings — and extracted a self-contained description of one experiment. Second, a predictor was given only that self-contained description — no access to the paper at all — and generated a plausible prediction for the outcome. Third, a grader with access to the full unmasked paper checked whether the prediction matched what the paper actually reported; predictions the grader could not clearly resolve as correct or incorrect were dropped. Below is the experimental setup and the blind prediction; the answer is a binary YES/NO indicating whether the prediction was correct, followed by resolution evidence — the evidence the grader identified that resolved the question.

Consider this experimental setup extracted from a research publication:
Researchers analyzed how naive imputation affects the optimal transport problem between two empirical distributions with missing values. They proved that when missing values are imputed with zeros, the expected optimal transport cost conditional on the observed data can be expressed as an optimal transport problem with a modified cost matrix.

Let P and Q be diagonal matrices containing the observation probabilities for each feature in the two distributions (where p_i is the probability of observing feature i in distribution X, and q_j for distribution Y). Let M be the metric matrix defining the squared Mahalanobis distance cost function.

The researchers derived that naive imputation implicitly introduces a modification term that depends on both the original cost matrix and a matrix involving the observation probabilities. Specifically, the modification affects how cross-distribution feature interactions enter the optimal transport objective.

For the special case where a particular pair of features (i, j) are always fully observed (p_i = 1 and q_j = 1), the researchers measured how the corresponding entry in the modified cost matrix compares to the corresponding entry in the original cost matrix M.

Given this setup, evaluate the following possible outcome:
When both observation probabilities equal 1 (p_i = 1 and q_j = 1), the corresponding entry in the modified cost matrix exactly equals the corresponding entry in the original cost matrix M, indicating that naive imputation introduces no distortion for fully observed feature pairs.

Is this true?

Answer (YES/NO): YES